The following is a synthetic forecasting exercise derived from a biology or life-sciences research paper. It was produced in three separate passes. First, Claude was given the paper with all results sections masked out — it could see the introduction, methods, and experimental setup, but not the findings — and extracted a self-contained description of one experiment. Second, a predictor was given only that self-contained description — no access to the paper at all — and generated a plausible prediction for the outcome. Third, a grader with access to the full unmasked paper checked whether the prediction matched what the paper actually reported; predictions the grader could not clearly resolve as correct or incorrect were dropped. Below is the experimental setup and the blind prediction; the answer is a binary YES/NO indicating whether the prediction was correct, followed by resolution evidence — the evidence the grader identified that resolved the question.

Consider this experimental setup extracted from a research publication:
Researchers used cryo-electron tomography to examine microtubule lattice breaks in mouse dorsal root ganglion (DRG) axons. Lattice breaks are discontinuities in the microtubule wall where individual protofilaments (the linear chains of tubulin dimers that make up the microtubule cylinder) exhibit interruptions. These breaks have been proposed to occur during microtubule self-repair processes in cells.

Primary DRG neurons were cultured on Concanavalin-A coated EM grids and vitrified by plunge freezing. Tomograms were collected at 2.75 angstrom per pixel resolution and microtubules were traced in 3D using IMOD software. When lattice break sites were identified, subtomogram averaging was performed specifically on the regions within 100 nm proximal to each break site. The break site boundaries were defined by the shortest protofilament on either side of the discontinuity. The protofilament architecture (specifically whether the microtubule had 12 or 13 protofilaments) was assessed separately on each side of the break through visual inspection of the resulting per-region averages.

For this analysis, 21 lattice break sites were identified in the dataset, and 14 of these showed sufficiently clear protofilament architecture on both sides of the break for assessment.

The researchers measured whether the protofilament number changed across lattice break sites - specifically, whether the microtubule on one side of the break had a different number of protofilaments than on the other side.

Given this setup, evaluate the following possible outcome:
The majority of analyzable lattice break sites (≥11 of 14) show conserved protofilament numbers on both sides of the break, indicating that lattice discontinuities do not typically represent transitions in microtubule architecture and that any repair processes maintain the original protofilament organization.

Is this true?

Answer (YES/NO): YES